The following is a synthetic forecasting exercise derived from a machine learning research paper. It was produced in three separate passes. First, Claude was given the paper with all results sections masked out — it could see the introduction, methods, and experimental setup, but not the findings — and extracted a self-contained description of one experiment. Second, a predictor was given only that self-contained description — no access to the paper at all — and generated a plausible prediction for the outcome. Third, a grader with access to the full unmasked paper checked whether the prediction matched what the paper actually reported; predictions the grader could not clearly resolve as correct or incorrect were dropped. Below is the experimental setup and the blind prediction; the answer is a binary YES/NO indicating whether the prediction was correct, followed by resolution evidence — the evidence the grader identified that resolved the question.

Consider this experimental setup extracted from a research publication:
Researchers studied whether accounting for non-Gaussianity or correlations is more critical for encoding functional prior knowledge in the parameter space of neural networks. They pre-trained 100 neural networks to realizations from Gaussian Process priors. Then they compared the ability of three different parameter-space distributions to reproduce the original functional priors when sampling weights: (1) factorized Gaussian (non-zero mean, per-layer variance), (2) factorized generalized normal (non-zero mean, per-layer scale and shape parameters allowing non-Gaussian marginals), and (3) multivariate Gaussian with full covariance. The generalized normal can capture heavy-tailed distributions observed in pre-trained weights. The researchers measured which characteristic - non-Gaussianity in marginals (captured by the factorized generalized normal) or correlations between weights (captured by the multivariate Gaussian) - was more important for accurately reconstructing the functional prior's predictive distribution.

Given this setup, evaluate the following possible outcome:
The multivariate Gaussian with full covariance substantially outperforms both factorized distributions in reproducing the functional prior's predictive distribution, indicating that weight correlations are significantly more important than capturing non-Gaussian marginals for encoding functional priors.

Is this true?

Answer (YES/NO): YES